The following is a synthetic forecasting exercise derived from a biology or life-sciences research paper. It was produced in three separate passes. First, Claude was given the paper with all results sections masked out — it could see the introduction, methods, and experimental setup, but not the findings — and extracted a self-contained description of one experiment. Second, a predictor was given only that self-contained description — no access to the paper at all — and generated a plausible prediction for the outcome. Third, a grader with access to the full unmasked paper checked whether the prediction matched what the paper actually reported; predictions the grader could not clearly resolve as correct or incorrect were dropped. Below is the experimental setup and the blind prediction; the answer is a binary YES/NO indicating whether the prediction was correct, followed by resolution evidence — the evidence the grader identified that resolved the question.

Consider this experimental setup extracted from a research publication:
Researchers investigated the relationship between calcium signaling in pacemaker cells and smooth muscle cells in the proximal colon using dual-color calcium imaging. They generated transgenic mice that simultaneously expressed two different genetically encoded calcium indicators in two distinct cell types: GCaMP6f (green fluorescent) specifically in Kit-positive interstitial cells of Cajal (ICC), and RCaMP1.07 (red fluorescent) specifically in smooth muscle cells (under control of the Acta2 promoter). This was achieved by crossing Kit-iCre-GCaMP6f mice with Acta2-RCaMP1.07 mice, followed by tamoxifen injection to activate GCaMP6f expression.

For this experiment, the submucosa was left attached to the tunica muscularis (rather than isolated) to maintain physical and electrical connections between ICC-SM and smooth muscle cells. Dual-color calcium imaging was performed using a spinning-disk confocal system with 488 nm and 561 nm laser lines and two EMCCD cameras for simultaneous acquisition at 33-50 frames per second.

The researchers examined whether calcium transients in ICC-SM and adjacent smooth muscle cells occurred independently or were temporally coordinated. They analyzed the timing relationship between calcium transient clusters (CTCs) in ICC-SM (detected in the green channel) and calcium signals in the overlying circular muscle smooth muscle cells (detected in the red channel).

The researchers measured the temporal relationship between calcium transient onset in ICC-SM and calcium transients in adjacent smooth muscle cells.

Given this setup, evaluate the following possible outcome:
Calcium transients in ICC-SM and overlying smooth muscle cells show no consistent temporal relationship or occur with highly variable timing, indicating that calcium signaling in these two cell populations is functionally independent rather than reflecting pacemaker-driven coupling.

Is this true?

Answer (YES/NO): NO